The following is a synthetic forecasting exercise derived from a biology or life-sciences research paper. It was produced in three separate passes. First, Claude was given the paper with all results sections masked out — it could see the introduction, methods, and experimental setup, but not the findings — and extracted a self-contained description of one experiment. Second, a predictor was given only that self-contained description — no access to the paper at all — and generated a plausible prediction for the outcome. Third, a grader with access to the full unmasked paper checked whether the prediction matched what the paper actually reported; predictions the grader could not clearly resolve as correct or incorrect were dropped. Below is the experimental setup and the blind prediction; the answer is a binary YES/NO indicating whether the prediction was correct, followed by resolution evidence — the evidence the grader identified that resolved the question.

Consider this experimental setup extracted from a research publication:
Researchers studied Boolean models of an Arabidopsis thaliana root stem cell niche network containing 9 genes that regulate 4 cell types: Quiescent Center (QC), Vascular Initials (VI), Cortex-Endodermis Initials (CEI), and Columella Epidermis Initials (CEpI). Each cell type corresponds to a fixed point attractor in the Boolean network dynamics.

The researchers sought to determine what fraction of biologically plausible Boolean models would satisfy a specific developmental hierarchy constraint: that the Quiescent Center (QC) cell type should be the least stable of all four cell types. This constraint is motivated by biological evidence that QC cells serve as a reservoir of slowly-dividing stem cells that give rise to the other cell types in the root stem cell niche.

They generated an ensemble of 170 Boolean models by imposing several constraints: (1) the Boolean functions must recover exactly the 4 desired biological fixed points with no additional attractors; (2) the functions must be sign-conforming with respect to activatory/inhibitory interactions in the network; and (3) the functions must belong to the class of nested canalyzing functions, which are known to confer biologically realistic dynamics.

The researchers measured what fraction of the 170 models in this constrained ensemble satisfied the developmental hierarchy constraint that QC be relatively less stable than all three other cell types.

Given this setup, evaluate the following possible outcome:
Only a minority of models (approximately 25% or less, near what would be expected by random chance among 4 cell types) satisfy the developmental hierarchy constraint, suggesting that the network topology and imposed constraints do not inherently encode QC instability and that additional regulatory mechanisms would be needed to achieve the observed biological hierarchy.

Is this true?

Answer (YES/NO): NO